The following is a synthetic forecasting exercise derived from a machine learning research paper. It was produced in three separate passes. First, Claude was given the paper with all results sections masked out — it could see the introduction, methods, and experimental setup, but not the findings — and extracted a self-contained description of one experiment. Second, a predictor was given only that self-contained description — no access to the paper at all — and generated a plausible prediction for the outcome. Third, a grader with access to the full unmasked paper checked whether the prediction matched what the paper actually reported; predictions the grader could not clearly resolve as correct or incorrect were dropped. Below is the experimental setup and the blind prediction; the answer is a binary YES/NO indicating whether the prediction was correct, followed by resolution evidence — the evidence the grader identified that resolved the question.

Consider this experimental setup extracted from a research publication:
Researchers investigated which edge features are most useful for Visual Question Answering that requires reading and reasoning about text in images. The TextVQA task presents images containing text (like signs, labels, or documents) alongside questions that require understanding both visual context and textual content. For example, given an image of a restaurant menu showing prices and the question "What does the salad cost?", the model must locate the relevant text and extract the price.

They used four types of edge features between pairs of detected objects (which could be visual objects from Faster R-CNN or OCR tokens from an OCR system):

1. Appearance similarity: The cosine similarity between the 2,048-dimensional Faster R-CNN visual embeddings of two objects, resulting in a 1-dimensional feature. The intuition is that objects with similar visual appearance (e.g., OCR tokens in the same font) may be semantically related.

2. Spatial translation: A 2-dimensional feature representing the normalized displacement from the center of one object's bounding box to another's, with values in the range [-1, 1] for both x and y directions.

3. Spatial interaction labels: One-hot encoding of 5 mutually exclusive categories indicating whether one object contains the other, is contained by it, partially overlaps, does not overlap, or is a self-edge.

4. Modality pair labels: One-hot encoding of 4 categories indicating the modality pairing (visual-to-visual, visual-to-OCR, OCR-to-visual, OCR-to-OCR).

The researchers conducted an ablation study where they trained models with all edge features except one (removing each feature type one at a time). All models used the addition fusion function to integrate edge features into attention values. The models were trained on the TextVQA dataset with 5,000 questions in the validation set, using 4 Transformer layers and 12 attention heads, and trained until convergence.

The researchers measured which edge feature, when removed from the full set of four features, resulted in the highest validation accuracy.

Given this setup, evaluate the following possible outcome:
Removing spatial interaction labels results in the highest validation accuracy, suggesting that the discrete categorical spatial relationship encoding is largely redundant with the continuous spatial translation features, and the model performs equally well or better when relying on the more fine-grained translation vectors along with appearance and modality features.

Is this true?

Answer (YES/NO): NO